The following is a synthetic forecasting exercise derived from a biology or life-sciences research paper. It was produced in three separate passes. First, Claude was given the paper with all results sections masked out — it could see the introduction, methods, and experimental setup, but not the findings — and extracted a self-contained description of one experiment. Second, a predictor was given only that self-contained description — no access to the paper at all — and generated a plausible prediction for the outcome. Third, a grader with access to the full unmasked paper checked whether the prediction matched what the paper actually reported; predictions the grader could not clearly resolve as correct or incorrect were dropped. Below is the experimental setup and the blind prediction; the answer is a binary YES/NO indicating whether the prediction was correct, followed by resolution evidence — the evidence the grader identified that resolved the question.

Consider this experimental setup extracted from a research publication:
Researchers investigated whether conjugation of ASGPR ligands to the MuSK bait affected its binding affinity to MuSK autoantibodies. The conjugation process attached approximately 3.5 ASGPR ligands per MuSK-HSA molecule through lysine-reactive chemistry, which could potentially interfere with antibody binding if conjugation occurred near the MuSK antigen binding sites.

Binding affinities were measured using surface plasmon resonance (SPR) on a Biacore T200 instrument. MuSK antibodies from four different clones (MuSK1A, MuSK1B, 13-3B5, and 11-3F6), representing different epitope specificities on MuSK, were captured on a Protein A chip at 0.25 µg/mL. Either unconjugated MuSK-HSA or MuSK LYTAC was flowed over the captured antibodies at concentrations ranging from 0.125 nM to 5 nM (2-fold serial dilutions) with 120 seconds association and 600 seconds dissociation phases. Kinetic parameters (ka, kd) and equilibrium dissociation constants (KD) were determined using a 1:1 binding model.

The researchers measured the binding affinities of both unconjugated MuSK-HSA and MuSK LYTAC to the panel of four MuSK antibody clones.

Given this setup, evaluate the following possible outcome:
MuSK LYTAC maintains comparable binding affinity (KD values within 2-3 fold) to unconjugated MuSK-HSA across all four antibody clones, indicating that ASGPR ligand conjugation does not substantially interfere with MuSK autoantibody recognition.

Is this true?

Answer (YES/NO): YES